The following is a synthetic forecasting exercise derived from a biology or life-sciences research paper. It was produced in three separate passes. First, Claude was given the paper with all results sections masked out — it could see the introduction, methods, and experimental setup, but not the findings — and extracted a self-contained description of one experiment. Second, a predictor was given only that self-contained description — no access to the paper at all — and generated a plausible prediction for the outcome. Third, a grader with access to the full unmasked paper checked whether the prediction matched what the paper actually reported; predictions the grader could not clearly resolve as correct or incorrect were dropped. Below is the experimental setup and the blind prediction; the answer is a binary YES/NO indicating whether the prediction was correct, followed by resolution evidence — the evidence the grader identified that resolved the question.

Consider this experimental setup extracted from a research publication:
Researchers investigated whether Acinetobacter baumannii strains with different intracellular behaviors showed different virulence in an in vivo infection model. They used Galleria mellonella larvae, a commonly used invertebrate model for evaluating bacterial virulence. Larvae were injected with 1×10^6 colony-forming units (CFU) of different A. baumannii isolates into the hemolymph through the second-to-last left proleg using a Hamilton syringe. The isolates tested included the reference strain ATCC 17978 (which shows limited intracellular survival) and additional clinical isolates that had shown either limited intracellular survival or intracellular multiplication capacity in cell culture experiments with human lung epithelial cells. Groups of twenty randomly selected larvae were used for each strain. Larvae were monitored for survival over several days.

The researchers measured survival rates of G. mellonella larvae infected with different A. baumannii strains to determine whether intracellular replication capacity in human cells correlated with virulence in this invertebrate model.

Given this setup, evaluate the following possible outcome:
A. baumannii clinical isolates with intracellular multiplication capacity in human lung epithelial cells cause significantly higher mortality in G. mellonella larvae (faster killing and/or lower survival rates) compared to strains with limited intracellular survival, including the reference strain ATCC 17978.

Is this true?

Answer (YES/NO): YES